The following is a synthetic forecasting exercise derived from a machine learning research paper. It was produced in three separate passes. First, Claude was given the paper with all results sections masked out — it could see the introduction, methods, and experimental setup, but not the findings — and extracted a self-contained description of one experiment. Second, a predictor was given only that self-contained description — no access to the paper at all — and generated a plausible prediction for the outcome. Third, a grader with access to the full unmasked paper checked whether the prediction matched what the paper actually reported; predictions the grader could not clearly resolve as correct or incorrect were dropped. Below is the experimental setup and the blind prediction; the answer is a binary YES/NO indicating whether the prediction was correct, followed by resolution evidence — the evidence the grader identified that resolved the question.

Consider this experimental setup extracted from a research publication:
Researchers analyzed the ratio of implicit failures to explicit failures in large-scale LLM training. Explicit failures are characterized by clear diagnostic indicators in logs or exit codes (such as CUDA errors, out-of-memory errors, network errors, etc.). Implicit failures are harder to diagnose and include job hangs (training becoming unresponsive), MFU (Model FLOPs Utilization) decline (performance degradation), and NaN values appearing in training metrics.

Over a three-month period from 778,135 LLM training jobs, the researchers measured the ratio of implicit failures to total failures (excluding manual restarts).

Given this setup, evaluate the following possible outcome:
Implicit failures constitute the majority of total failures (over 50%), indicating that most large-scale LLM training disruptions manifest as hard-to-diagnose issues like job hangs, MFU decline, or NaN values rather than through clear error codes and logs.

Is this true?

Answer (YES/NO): NO